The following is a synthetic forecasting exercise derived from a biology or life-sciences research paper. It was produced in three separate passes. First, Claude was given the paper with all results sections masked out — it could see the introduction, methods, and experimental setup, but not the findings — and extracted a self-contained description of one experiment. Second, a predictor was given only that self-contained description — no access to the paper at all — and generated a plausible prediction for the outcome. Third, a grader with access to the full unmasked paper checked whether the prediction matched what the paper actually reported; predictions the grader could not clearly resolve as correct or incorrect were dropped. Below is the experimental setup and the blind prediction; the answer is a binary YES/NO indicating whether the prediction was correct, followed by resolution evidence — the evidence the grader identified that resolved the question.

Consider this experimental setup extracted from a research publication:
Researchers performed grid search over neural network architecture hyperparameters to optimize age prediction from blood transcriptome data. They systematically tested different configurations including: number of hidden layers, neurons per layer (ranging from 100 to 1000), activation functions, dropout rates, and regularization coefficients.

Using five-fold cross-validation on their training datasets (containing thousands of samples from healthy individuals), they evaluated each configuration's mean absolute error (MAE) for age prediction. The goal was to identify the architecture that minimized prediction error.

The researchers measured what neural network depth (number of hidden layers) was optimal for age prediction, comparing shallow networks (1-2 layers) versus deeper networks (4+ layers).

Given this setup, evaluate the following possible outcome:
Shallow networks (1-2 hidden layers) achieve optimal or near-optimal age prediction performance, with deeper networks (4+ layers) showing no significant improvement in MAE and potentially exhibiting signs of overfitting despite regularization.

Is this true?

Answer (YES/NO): NO